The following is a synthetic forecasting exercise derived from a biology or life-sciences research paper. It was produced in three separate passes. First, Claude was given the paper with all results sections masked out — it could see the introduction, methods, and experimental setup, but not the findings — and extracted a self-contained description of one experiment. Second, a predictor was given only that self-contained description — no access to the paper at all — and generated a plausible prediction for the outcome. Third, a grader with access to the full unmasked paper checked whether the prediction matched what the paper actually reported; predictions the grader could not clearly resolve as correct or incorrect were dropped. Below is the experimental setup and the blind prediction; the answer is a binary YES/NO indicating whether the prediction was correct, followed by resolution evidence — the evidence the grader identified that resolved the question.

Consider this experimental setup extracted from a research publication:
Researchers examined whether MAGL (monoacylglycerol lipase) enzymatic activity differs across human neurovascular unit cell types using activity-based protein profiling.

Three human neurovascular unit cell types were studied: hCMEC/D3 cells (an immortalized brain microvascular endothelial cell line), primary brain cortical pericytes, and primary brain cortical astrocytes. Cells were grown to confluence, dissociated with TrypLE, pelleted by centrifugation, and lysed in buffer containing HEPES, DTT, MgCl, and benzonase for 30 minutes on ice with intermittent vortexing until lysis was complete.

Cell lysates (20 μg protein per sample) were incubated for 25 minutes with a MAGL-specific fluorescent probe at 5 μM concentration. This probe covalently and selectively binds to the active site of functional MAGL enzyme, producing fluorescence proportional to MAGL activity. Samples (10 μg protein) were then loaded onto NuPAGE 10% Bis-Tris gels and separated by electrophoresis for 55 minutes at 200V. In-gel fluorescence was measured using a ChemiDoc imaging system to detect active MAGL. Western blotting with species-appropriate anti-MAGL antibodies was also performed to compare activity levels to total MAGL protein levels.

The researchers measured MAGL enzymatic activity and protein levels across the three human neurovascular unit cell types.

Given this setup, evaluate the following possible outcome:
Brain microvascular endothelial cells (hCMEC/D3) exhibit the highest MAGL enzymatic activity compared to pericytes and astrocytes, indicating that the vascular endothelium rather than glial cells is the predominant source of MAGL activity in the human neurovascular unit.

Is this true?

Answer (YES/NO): NO